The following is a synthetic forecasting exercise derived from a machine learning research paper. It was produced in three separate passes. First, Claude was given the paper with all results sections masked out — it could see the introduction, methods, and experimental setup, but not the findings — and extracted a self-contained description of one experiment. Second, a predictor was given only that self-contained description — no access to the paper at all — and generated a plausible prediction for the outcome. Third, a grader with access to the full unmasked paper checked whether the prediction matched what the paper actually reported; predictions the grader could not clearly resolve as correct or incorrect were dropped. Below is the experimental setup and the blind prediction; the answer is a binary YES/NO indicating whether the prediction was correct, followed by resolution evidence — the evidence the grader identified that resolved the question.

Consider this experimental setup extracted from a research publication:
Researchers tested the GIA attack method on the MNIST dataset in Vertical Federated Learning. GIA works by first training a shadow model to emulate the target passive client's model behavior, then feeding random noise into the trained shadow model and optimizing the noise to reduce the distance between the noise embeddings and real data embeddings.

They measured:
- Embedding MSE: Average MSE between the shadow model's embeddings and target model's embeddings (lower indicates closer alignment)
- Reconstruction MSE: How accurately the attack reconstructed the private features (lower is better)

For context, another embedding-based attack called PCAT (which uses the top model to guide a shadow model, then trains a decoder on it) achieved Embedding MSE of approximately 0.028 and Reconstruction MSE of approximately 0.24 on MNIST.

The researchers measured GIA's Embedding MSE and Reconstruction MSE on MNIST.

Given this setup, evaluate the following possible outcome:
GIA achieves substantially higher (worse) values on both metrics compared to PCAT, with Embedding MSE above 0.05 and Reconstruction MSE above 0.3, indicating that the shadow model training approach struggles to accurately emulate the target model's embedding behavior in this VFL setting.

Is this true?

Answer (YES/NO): NO